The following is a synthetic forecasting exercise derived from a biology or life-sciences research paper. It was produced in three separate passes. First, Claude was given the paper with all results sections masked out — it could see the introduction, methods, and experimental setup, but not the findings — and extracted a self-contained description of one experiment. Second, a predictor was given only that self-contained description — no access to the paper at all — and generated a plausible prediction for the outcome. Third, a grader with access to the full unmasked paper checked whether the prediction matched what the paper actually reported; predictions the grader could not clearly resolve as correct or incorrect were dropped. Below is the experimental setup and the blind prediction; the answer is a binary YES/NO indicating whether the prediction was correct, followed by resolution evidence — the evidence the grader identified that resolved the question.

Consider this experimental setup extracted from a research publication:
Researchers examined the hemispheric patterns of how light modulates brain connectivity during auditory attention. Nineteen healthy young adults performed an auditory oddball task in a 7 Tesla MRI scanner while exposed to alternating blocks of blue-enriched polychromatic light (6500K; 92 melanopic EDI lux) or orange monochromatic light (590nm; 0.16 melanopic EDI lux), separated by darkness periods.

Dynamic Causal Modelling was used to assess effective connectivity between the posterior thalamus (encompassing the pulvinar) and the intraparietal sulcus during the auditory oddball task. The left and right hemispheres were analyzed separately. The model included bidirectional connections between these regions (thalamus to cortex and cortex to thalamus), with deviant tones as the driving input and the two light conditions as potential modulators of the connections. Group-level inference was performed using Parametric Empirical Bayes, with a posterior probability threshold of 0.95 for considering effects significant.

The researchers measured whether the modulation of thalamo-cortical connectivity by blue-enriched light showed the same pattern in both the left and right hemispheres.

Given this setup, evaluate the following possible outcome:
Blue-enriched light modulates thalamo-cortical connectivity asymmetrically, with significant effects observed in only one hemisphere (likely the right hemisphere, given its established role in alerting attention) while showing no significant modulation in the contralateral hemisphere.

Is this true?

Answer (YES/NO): NO